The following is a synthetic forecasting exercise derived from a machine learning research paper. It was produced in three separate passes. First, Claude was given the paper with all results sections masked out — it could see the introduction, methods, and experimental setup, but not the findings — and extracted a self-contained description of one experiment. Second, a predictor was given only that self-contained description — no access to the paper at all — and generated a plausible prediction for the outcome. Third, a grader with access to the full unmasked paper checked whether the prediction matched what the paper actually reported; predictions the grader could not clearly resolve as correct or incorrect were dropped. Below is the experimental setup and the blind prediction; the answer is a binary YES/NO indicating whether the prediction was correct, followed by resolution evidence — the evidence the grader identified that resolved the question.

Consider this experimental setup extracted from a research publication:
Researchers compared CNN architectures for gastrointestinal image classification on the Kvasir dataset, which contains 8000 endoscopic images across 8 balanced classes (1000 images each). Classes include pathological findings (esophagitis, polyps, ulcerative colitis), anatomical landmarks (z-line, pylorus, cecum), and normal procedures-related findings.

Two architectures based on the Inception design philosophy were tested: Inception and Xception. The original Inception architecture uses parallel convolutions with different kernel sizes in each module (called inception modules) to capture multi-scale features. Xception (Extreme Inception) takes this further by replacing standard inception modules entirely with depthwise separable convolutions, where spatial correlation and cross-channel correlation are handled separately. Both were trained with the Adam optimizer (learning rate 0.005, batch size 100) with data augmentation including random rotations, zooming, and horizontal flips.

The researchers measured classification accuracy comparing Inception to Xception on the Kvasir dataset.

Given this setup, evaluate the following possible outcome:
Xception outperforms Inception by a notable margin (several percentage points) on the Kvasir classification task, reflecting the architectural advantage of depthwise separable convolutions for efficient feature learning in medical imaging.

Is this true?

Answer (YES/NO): NO